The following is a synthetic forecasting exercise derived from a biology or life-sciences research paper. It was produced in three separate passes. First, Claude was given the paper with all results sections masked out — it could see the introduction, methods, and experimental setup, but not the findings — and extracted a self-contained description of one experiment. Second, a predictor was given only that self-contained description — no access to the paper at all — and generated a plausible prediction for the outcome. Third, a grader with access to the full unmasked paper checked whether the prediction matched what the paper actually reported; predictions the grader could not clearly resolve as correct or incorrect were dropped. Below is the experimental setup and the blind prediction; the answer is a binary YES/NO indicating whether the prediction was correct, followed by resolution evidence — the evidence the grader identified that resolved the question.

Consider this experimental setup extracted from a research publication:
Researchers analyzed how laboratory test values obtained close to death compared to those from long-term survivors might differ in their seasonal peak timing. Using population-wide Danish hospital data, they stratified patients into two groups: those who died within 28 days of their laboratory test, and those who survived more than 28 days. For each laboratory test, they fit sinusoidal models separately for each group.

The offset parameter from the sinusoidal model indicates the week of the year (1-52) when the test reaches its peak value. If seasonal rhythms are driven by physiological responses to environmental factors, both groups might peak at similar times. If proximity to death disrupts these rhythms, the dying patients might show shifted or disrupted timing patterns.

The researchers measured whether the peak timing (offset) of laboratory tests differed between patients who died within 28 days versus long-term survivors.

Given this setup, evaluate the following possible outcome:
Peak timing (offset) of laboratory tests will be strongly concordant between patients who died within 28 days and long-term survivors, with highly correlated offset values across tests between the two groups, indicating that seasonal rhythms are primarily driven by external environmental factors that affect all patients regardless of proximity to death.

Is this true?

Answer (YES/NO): NO